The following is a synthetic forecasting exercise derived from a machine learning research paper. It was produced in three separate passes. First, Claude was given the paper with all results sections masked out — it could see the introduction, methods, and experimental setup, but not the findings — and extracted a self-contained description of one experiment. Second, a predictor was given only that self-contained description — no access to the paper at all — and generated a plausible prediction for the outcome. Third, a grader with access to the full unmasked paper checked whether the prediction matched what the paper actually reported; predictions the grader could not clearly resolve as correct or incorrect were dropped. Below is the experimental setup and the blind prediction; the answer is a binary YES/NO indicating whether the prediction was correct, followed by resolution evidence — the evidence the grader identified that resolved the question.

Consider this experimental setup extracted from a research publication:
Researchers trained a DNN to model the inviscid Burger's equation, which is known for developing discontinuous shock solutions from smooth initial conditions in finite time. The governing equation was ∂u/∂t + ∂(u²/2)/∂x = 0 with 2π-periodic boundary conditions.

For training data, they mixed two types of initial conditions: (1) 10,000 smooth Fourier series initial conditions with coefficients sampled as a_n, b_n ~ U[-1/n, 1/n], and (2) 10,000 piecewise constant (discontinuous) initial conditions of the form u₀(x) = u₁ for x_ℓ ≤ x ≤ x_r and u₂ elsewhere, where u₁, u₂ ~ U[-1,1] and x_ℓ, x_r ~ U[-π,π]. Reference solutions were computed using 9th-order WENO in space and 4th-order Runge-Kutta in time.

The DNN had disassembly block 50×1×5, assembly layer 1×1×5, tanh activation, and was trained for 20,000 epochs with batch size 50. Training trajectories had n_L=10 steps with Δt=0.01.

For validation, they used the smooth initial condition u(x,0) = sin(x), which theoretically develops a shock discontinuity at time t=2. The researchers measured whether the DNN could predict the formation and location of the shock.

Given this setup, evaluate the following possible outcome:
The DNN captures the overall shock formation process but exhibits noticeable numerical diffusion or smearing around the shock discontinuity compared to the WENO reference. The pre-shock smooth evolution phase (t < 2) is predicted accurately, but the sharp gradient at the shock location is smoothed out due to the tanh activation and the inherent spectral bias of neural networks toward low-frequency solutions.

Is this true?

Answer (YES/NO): NO